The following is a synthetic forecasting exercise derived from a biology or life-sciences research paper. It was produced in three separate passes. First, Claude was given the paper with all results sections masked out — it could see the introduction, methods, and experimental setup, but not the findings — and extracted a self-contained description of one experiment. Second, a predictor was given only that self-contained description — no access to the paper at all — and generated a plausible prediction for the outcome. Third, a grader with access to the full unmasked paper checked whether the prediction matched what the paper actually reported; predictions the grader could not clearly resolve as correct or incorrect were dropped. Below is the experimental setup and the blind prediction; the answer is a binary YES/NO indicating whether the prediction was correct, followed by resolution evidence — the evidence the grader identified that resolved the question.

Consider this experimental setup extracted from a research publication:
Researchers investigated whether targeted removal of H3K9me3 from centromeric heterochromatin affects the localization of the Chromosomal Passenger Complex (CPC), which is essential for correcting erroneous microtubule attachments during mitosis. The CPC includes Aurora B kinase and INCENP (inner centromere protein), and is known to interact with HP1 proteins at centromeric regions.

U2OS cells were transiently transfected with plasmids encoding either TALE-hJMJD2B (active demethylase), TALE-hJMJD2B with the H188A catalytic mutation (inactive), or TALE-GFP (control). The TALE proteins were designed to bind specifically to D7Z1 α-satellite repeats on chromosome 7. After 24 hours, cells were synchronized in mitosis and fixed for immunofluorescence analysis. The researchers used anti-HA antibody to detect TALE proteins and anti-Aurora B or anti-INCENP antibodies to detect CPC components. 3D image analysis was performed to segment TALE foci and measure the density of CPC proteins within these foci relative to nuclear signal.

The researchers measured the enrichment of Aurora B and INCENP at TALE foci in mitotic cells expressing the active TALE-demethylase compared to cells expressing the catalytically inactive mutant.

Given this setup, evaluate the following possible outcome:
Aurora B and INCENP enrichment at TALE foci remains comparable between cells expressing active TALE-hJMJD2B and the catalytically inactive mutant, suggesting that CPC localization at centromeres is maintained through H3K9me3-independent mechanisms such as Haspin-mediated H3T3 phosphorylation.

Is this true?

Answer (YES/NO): NO